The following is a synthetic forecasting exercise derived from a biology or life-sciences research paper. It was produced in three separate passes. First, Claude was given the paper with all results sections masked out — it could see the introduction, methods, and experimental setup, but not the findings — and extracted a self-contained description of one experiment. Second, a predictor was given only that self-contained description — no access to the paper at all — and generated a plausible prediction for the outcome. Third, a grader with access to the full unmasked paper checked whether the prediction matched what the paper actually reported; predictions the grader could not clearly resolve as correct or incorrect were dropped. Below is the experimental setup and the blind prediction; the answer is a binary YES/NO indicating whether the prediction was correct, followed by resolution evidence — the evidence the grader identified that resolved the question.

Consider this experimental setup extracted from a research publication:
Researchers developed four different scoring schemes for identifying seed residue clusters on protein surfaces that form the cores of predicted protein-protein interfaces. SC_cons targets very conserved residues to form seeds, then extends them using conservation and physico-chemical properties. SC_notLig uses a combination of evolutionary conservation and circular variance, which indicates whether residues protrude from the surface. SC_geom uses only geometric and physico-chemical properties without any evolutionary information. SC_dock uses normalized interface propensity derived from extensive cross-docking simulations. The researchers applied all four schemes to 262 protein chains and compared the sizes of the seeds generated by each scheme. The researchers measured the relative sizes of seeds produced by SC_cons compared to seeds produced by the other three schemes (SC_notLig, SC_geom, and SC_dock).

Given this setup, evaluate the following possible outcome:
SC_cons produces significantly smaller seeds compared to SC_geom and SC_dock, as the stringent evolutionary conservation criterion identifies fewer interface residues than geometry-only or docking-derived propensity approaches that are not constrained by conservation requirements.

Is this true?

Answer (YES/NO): NO